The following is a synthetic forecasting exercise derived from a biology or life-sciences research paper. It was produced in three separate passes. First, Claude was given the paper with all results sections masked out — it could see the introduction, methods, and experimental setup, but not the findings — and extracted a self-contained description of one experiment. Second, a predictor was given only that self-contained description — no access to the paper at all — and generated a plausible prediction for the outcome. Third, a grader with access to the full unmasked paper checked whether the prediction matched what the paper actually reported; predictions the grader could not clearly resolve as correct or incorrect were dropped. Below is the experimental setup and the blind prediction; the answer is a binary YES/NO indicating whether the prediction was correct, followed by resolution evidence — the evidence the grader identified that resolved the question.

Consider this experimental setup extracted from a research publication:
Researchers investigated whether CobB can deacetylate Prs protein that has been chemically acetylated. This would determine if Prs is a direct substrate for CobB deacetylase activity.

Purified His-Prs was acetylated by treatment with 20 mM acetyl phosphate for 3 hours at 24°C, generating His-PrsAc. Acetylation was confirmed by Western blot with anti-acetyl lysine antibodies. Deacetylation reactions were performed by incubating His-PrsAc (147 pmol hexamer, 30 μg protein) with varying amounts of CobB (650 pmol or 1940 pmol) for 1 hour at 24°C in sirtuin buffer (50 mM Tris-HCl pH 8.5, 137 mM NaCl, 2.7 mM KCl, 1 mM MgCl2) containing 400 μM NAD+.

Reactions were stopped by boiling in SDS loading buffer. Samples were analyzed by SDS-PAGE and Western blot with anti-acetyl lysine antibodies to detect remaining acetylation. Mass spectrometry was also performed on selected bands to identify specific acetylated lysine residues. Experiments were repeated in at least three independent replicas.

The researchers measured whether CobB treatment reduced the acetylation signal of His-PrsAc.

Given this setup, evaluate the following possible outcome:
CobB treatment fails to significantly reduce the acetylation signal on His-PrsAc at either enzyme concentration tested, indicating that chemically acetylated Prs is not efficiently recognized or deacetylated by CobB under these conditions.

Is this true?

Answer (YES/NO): NO